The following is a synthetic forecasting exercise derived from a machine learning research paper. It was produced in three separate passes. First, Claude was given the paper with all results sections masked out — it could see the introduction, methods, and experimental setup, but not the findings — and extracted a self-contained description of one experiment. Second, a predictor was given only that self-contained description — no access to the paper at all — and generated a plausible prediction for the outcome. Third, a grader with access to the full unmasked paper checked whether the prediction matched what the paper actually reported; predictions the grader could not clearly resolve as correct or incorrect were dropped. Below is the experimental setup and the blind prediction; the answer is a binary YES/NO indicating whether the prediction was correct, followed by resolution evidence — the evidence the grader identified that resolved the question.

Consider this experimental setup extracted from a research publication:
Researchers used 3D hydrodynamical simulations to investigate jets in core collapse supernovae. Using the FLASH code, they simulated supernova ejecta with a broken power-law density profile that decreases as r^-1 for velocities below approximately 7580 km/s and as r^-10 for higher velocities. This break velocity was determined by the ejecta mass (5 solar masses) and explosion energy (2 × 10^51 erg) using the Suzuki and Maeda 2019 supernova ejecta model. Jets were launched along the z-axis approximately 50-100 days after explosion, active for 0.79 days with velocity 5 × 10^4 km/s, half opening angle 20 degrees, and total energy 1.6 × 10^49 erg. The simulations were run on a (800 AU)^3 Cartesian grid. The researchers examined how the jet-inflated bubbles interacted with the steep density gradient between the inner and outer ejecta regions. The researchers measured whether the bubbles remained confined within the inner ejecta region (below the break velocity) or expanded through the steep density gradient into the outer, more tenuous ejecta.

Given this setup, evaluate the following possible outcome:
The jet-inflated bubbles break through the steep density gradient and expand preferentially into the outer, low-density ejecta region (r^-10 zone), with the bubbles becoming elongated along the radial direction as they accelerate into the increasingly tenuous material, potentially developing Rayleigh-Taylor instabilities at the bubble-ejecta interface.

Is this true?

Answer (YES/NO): NO